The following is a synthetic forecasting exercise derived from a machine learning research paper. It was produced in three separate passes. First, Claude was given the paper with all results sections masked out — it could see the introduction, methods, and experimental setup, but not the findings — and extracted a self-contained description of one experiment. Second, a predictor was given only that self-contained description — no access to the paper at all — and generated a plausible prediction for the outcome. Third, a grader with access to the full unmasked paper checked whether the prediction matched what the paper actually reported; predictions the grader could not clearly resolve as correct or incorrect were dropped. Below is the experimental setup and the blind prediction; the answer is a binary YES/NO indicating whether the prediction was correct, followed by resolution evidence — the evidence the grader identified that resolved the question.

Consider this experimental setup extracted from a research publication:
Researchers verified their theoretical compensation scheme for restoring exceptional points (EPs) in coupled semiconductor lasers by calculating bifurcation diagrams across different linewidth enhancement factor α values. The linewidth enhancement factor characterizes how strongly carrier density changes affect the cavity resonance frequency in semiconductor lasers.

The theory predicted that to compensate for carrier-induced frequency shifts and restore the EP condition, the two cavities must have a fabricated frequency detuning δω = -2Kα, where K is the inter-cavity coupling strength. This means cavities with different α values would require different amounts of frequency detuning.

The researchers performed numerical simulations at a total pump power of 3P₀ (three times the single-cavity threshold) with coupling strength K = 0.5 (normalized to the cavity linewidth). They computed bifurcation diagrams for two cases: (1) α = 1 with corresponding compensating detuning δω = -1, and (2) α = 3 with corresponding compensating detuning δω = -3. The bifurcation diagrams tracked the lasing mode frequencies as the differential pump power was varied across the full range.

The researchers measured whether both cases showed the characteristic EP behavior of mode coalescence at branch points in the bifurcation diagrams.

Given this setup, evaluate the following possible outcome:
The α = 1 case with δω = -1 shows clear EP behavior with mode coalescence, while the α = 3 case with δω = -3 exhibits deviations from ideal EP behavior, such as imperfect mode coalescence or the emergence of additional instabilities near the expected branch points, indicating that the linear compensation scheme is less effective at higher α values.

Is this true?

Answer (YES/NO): NO